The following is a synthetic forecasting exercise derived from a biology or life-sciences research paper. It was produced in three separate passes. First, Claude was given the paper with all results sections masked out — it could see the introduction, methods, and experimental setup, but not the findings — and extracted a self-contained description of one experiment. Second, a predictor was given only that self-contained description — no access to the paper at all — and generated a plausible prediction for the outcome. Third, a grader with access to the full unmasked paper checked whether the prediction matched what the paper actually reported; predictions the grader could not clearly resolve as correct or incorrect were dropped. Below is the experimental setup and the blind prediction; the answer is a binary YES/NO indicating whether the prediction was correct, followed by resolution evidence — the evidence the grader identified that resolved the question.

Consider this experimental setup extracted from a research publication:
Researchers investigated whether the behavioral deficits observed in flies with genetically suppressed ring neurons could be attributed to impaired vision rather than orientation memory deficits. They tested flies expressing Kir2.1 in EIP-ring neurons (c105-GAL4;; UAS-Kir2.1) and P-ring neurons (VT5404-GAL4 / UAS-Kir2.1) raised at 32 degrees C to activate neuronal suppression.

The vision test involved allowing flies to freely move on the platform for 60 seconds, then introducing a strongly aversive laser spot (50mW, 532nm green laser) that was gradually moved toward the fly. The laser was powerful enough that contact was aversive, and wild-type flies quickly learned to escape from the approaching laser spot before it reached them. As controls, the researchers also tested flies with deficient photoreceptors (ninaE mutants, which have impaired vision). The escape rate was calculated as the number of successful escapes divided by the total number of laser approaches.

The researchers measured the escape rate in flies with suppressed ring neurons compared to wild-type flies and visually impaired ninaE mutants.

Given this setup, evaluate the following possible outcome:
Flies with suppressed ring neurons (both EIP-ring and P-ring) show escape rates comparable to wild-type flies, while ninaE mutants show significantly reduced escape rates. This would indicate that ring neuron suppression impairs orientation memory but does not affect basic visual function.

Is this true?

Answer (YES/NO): NO